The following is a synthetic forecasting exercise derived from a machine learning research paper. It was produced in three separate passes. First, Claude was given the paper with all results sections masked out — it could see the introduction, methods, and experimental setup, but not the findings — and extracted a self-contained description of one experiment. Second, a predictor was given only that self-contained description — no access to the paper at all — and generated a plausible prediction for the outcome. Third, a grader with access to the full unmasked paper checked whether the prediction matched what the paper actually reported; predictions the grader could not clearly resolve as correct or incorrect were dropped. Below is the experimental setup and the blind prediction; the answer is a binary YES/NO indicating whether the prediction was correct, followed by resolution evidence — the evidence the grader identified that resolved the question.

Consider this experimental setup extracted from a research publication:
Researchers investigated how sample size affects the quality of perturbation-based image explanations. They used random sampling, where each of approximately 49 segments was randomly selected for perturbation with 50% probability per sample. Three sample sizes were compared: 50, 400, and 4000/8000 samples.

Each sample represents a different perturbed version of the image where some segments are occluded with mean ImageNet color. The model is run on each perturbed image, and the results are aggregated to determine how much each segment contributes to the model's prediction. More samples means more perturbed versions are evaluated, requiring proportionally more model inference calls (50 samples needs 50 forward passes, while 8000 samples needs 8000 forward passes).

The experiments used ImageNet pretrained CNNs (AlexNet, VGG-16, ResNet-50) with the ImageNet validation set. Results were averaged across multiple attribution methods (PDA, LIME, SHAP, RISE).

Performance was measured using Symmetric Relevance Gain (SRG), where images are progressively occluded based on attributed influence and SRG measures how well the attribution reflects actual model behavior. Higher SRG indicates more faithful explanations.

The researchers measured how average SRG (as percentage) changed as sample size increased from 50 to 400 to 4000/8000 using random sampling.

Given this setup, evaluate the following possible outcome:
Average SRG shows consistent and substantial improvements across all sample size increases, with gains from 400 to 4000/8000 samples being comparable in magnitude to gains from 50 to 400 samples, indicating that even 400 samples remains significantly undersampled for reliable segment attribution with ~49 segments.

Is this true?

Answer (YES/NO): NO